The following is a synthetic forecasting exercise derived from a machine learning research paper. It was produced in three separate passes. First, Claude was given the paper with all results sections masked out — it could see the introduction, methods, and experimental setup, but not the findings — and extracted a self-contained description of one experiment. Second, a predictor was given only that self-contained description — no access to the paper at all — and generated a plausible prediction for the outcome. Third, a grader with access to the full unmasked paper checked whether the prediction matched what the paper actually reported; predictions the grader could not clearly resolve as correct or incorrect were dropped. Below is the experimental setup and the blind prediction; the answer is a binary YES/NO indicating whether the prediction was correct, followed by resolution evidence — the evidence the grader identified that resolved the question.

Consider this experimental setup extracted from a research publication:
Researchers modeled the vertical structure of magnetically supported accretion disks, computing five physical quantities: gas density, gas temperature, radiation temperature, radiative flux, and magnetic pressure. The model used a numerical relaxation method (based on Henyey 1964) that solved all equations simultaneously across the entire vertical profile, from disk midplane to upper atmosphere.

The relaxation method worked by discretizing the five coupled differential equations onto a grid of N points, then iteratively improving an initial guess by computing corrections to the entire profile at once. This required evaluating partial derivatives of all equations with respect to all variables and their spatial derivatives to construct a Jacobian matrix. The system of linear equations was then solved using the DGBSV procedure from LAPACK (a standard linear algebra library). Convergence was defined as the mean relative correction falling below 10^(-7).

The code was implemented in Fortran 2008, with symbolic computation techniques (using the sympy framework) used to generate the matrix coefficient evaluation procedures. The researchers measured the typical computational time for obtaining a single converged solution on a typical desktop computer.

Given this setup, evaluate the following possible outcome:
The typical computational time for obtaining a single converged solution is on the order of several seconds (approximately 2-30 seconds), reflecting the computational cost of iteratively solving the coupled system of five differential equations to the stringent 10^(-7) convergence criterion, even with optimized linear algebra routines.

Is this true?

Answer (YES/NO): NO